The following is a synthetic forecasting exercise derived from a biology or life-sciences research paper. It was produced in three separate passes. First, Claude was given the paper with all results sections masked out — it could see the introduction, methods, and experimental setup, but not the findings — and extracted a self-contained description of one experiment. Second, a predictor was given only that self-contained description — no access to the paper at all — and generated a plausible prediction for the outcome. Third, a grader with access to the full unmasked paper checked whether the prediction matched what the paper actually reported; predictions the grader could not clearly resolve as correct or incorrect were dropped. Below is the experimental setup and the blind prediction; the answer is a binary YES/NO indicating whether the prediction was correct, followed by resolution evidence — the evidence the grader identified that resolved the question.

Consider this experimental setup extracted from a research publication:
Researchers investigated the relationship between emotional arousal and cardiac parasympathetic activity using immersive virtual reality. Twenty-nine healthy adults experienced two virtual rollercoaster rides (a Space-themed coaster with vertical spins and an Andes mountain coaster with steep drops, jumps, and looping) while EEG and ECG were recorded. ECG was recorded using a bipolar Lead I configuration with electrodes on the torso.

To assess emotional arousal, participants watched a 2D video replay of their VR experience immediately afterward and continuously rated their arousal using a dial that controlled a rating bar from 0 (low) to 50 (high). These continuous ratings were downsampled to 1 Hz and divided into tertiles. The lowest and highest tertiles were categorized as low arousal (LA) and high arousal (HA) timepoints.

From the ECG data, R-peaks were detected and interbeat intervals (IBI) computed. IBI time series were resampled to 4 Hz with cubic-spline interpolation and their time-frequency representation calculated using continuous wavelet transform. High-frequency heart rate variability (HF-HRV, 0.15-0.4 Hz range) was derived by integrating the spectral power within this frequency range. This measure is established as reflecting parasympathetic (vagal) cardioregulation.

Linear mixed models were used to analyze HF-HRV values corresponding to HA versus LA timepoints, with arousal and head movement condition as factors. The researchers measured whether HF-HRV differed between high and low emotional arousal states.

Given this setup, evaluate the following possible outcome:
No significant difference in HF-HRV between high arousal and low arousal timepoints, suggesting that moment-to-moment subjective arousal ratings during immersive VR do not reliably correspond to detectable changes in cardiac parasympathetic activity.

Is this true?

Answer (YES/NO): NO